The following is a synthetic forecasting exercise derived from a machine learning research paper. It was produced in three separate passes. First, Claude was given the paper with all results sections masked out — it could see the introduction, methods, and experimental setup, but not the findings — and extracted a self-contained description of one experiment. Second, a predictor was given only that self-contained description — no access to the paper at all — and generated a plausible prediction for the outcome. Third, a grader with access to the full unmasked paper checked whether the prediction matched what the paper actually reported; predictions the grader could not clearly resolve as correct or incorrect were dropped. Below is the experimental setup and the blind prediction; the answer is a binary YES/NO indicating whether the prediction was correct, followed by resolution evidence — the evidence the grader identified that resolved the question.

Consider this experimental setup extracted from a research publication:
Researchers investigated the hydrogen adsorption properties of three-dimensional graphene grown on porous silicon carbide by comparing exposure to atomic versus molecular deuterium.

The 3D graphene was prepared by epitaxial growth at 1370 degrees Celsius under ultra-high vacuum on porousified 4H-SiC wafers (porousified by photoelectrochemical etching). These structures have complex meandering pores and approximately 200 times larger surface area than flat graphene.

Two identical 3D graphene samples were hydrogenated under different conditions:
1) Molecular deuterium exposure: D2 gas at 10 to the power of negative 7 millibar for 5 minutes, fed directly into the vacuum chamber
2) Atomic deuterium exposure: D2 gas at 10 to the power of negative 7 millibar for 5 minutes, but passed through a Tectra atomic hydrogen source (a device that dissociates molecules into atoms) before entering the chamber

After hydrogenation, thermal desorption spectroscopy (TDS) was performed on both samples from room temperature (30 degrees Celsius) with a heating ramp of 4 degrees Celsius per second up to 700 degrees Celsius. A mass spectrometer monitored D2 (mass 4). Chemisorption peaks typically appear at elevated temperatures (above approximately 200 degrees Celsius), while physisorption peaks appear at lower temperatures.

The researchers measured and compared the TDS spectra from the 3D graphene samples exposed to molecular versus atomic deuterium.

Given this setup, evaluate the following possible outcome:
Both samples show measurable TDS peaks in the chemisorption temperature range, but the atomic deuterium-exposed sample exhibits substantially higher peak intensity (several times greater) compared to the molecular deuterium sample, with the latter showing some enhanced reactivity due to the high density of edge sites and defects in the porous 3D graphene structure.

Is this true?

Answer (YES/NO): NO